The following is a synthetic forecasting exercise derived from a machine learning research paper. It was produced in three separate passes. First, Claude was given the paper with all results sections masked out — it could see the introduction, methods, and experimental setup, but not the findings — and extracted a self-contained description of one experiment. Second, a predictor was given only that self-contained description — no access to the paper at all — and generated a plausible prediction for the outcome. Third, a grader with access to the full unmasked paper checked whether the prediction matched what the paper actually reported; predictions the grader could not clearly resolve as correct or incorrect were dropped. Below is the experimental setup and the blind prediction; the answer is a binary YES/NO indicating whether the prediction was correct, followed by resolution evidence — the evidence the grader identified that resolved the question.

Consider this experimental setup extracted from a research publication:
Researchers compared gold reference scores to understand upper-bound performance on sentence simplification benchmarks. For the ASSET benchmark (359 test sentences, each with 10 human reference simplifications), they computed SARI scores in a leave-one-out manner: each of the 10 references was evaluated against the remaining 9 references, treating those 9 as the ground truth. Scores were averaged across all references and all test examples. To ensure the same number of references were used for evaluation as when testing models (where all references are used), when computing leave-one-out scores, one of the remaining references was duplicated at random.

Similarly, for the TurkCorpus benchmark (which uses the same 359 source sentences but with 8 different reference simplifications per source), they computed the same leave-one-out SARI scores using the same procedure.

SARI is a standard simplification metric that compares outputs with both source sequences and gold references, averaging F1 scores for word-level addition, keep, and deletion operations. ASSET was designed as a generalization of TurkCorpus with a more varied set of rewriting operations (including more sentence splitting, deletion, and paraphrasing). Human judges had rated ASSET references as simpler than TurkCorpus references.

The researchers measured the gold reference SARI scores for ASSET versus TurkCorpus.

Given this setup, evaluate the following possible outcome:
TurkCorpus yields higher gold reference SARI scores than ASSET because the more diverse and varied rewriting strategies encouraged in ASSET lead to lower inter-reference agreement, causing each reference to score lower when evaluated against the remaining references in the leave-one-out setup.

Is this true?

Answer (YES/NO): NO